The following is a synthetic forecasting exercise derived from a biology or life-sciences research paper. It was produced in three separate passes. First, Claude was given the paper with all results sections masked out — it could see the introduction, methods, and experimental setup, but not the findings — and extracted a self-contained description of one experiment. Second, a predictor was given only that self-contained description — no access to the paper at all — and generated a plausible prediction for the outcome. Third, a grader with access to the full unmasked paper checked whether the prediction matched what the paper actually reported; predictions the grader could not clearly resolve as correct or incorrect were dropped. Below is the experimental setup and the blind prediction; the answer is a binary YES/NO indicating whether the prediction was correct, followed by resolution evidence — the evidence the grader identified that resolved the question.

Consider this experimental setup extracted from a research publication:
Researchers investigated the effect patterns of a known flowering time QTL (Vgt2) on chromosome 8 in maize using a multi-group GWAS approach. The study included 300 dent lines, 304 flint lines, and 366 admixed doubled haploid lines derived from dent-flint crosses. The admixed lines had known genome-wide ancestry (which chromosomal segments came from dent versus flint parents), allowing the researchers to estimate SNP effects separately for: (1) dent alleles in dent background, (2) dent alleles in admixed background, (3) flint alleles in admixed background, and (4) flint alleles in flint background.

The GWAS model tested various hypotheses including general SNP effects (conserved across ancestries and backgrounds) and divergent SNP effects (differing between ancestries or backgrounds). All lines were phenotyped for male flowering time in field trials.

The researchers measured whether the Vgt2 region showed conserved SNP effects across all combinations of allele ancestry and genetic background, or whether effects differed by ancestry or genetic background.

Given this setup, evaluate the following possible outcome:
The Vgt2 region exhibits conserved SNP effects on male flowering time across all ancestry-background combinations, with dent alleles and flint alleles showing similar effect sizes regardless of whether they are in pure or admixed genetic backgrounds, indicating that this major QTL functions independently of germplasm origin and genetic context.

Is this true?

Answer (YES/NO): YES